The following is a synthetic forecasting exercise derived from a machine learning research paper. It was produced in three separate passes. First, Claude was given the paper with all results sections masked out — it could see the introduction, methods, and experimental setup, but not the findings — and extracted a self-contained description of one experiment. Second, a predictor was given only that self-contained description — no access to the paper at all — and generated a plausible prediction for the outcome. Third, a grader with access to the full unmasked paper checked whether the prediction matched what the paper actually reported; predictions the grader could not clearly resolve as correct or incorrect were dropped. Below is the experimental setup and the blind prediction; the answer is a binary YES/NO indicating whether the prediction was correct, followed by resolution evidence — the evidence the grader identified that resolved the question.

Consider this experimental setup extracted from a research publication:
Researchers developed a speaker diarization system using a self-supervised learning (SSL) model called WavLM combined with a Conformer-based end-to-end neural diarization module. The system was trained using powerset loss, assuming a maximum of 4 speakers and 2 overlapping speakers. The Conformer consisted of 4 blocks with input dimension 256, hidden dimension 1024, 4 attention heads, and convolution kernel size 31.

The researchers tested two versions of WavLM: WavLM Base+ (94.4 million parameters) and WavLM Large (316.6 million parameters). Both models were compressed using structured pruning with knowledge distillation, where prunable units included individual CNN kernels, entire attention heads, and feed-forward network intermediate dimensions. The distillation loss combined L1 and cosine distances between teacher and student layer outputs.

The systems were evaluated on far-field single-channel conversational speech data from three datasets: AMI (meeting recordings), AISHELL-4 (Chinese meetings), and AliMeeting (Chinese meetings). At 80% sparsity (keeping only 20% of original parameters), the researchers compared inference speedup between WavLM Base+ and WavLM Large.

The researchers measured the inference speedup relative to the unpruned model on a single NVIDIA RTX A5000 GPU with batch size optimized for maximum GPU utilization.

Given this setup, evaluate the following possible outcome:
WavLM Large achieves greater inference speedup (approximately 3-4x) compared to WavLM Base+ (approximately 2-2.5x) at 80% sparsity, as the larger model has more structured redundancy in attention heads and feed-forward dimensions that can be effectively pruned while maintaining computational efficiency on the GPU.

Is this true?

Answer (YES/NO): NO